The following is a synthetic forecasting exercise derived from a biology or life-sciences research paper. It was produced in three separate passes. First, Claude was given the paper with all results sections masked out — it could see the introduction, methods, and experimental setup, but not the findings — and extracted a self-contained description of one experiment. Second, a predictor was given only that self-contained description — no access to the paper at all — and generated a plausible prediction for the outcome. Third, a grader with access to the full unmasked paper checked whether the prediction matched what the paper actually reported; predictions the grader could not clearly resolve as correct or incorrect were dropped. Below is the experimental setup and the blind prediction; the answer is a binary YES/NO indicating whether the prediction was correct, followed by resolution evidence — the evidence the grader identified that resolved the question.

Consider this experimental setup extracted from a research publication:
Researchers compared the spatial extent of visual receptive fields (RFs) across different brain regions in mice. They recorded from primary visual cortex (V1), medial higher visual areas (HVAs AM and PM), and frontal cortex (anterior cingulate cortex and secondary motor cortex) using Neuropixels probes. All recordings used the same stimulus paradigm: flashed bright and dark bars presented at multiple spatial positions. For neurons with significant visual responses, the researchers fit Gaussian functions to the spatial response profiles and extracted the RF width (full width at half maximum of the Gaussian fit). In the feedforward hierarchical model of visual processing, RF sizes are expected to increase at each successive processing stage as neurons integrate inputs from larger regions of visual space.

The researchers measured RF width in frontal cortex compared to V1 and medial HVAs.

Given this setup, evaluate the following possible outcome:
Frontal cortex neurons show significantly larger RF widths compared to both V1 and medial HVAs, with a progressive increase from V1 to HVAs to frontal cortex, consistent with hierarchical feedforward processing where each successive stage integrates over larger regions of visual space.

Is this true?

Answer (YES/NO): NO